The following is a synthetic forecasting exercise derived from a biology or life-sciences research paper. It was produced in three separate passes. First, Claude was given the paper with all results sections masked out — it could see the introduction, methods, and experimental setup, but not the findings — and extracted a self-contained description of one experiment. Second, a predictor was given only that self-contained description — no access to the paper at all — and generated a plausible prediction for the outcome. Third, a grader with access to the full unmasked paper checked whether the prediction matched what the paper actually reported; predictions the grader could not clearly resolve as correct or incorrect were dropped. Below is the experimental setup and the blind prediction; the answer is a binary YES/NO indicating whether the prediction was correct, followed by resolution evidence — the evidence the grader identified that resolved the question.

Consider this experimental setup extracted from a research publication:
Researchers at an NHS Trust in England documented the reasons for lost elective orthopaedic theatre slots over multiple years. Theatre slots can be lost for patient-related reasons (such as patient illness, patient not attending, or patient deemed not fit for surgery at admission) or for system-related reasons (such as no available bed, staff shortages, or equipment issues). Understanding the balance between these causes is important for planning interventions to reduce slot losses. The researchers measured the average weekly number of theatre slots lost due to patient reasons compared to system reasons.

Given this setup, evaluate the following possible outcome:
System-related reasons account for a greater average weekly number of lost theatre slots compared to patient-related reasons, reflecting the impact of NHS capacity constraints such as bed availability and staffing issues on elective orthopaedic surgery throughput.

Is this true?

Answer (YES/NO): NO